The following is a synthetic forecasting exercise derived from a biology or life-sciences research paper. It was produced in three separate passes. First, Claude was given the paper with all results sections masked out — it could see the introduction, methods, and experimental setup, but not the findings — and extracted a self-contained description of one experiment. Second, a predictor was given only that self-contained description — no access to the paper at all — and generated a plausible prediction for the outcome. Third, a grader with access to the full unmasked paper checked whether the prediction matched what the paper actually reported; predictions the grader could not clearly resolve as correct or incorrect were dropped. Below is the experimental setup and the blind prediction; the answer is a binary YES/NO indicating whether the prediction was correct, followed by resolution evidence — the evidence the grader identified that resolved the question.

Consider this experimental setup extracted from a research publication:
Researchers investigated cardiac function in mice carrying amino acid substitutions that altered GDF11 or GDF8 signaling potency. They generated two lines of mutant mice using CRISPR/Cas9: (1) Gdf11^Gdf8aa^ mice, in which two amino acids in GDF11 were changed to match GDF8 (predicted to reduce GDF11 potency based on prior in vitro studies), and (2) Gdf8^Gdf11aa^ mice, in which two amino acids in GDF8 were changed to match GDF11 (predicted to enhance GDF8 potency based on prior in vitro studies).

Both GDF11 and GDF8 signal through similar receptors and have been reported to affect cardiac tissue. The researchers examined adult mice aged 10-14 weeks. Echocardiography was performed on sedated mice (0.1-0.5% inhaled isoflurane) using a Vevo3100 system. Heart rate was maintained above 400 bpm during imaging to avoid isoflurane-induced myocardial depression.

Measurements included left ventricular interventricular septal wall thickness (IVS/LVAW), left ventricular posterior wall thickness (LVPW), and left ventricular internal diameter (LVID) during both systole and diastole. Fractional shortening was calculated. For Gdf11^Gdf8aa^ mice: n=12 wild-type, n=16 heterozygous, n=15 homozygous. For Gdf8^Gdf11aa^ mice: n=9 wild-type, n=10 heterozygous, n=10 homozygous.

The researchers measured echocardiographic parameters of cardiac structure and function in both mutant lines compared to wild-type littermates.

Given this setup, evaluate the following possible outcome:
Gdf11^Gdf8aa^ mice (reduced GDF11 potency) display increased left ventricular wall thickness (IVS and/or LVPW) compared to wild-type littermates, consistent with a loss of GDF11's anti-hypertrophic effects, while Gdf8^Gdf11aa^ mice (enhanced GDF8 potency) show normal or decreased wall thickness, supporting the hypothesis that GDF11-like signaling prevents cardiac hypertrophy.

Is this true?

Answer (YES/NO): NO